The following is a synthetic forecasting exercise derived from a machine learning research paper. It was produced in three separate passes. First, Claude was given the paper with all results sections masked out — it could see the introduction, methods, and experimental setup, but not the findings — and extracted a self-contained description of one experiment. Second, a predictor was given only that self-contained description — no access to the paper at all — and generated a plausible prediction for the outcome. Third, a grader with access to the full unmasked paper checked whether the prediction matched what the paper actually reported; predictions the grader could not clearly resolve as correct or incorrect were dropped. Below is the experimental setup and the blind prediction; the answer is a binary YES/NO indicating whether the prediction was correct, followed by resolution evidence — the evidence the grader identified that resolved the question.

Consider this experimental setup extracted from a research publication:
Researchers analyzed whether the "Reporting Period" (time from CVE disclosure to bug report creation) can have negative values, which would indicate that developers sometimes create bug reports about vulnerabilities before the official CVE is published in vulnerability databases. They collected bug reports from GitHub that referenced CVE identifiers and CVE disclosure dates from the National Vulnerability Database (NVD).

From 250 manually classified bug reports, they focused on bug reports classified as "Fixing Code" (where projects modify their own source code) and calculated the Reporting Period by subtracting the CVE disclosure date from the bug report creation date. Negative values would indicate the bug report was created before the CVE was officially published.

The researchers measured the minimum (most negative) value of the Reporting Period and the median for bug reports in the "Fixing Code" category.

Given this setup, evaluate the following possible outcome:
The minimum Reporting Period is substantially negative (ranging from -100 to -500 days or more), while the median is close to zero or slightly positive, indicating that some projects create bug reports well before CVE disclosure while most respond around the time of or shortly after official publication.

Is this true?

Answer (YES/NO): NO